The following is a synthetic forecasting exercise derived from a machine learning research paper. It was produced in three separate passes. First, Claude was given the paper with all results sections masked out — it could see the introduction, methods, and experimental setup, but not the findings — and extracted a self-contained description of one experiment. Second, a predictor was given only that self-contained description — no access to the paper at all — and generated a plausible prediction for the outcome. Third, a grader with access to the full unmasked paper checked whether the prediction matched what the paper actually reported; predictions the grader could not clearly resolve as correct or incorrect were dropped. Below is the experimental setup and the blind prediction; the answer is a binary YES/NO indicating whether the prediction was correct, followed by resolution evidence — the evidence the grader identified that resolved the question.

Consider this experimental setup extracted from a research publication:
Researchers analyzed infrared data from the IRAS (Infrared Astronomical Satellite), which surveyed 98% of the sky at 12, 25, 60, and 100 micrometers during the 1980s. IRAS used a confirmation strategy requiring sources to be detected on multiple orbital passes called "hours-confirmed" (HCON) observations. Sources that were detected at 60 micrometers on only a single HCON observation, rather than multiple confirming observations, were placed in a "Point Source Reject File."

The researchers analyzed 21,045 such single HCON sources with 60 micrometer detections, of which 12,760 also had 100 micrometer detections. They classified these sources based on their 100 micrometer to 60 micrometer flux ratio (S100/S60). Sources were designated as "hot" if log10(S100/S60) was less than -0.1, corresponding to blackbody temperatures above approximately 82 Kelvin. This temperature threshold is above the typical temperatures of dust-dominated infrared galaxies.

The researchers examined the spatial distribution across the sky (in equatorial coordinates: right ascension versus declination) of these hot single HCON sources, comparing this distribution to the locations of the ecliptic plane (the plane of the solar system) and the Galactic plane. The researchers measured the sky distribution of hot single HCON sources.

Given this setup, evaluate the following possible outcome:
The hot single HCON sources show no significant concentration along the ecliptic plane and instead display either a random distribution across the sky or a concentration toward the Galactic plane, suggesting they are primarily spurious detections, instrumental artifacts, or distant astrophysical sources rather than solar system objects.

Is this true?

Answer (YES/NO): NO